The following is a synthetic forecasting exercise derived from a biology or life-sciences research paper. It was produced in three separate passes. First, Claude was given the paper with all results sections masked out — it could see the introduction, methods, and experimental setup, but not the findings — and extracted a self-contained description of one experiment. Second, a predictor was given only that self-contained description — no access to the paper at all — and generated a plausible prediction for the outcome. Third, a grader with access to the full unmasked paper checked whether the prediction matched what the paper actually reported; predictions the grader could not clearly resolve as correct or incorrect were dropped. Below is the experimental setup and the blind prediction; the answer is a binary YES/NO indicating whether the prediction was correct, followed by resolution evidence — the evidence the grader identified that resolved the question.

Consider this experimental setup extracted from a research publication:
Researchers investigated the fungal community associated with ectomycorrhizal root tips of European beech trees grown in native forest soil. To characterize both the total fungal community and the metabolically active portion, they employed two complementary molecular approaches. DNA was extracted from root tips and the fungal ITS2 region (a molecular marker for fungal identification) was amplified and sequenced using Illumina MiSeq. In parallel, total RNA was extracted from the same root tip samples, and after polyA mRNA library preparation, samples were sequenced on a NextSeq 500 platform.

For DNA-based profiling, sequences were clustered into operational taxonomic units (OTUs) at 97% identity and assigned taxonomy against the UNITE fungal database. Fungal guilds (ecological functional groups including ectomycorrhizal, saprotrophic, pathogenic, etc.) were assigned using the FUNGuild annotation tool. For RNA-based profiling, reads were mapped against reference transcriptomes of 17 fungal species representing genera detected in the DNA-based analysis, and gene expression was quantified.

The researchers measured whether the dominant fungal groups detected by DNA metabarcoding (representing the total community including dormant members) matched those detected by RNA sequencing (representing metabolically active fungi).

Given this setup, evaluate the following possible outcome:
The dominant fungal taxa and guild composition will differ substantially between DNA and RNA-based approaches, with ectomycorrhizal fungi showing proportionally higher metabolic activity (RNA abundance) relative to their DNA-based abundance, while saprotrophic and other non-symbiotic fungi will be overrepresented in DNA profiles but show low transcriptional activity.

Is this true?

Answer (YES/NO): NO